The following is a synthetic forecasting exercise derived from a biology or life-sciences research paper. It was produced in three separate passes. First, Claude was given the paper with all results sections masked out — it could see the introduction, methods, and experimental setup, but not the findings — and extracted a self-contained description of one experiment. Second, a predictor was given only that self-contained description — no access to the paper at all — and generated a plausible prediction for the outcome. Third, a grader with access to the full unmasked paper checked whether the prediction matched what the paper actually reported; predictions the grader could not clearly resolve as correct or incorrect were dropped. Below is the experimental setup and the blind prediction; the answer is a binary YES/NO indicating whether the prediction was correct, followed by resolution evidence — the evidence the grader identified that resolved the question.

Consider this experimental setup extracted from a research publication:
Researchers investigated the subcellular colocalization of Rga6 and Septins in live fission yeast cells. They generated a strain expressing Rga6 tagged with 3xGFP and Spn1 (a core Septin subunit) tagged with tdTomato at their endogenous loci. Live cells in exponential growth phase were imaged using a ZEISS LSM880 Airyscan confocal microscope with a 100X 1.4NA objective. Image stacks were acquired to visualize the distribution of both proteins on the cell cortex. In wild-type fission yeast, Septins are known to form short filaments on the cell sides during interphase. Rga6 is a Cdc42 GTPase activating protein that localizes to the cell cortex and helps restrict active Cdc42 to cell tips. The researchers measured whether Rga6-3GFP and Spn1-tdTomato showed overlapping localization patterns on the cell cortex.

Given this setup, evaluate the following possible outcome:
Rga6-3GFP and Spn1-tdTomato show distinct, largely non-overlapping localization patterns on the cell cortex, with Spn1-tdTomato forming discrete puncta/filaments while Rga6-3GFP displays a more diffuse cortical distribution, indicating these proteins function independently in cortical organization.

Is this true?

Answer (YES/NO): NO